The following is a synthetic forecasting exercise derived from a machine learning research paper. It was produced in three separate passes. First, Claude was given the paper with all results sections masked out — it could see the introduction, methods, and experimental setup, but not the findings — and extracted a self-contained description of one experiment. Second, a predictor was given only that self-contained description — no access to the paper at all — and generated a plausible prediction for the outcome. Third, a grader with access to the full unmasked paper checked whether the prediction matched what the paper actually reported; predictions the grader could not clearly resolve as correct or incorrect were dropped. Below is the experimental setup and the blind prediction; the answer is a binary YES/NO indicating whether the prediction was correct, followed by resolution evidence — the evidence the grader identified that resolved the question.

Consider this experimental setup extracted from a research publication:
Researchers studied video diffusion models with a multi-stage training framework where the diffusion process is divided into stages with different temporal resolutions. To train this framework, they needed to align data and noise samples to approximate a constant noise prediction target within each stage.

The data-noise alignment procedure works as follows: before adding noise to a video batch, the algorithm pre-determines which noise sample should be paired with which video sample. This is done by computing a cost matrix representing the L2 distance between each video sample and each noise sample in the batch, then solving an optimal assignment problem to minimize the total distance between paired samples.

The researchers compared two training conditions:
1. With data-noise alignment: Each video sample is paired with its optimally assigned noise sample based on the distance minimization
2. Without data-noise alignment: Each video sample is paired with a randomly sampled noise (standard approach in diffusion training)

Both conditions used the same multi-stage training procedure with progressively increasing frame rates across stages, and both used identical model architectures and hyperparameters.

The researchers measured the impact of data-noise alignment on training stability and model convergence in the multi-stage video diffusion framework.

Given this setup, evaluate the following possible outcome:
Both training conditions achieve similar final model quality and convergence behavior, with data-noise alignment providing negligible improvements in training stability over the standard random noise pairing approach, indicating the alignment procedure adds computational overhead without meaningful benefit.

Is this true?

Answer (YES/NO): NO